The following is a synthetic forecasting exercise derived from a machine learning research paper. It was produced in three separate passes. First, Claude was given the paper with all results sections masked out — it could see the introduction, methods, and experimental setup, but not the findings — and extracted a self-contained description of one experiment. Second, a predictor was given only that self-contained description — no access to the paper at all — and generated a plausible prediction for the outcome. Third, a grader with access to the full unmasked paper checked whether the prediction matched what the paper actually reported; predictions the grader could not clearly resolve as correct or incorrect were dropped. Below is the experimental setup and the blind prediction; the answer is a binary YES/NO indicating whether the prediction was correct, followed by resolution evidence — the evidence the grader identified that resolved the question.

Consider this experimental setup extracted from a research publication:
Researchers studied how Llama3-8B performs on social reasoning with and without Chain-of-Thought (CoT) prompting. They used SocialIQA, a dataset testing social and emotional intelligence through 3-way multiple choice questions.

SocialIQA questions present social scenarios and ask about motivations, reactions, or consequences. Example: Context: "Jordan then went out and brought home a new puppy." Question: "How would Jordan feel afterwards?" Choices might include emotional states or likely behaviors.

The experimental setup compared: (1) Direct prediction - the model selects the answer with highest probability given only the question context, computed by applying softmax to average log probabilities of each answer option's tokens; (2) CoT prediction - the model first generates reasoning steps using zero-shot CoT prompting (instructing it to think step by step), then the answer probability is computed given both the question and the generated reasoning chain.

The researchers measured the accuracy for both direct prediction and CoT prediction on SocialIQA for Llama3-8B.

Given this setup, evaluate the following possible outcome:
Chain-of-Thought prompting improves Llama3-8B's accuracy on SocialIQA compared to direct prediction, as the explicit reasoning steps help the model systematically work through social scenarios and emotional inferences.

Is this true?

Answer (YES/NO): YES